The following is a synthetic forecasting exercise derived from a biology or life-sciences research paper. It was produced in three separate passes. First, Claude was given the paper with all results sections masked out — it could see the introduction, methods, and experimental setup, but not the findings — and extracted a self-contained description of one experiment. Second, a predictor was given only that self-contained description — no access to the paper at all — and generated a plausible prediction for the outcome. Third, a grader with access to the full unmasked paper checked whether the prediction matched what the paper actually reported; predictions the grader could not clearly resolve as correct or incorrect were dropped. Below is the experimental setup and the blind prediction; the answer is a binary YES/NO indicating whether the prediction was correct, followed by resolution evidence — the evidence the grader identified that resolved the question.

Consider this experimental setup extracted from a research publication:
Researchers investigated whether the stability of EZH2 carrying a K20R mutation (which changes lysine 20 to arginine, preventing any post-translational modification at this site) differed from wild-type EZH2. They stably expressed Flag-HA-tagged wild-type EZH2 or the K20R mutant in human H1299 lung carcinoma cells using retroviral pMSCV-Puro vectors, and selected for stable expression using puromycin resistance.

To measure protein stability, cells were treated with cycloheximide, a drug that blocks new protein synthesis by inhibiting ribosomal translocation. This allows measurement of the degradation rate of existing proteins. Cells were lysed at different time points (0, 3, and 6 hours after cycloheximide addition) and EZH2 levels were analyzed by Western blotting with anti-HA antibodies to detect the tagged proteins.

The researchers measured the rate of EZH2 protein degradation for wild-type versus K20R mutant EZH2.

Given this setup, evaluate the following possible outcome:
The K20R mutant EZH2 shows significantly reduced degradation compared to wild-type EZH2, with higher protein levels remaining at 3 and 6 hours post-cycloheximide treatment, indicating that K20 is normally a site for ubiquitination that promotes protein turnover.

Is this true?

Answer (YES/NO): NO